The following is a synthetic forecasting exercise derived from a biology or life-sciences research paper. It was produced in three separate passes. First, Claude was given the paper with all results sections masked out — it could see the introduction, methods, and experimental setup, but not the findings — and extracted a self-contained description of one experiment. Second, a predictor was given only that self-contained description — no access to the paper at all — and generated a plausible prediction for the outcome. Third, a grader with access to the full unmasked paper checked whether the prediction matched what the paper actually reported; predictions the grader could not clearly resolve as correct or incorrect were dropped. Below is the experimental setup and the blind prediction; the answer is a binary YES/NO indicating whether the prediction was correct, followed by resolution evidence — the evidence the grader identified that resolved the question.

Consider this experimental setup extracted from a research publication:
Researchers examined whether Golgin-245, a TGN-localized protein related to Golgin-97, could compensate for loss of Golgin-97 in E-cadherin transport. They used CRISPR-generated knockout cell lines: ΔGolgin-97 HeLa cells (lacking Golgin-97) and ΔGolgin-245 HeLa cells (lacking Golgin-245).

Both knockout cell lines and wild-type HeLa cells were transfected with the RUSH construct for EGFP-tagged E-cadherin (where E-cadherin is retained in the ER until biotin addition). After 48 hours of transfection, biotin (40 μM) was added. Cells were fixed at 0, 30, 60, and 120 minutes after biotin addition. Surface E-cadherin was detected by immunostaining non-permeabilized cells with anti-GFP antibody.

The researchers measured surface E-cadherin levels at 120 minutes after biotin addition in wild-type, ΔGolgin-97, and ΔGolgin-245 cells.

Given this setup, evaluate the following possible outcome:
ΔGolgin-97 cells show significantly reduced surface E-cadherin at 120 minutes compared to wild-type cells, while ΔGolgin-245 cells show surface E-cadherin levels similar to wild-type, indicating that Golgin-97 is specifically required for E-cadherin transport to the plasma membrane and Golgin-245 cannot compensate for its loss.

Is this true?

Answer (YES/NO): YES